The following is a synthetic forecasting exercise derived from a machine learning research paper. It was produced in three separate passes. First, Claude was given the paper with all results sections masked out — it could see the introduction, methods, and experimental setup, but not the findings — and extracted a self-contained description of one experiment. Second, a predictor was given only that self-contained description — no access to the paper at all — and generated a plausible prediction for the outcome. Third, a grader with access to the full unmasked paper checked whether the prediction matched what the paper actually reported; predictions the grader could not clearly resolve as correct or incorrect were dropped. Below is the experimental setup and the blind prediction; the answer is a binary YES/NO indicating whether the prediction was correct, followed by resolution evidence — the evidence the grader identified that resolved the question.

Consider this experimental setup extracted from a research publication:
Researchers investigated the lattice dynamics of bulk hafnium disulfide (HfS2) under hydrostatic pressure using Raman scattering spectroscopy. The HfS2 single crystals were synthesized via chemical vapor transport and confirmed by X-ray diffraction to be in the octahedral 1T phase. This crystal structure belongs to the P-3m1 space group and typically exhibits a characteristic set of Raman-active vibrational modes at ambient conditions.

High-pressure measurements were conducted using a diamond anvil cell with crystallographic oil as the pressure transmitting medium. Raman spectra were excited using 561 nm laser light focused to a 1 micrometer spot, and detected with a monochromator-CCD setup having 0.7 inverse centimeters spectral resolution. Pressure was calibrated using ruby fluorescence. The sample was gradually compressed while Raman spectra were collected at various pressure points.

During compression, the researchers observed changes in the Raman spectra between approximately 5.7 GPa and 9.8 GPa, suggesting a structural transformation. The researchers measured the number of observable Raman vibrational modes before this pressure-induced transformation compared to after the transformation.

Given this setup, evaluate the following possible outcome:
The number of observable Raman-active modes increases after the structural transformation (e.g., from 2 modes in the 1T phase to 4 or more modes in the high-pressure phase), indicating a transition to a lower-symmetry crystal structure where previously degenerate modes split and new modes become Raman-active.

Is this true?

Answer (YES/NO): NO